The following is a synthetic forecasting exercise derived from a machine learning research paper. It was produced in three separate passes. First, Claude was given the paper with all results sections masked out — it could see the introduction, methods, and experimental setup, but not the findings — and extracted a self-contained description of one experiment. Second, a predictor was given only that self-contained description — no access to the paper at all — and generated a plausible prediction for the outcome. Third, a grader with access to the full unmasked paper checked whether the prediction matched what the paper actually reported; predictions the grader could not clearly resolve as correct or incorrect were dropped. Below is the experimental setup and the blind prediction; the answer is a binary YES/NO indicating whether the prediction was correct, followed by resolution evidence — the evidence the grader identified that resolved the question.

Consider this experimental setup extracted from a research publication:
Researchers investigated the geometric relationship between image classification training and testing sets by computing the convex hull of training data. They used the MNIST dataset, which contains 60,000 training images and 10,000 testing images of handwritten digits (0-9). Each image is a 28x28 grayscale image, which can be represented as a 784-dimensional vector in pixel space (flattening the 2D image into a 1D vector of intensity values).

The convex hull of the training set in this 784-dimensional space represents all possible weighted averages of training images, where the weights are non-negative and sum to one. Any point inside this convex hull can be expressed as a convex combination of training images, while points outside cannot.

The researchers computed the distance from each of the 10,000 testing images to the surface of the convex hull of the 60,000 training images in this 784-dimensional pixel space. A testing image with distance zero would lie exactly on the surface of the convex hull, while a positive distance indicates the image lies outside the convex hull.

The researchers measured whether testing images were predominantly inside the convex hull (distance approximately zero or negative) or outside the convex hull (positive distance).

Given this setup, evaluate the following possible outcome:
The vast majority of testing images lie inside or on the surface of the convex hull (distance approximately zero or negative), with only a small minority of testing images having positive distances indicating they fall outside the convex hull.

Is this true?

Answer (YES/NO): NO